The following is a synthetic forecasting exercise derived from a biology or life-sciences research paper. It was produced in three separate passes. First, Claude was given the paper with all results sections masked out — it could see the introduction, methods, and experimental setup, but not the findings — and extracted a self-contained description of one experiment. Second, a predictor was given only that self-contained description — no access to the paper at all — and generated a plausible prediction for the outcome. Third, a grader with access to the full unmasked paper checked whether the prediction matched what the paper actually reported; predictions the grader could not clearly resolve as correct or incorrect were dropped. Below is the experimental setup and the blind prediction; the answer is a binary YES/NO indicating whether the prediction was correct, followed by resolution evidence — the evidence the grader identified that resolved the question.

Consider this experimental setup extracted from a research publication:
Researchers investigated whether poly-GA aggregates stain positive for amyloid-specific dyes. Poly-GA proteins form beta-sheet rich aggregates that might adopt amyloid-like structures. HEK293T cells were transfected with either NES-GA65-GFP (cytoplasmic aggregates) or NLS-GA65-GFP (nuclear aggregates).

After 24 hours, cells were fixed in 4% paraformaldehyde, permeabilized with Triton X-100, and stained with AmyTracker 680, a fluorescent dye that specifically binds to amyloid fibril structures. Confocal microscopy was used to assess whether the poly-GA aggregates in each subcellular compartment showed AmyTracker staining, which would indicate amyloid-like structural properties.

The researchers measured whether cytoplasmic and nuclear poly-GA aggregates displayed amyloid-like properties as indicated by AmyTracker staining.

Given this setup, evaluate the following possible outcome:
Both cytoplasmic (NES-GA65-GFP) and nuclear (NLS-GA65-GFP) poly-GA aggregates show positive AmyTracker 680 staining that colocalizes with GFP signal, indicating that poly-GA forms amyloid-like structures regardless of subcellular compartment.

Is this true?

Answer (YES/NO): YES